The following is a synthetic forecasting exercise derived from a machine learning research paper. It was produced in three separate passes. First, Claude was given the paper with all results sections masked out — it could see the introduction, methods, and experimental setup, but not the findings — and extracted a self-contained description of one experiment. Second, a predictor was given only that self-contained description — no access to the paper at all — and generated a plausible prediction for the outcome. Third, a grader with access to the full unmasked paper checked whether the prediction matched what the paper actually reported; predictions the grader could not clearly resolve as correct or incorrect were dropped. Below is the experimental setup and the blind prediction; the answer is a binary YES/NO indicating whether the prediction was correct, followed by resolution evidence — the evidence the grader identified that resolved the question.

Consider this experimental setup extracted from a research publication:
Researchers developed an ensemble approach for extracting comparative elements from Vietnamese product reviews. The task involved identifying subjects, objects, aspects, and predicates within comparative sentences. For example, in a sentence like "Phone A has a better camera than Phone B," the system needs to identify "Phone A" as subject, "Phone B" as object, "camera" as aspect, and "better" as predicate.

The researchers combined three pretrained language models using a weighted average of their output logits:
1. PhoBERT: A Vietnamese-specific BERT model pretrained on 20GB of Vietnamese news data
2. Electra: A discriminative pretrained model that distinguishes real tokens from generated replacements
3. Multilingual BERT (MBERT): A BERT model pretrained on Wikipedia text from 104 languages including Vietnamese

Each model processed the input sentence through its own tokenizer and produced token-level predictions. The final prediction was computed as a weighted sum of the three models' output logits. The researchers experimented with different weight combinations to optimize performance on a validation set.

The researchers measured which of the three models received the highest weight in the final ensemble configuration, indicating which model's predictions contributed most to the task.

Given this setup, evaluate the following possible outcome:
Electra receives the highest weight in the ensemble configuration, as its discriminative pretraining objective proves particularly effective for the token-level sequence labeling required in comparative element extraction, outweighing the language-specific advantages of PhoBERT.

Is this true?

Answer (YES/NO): NO